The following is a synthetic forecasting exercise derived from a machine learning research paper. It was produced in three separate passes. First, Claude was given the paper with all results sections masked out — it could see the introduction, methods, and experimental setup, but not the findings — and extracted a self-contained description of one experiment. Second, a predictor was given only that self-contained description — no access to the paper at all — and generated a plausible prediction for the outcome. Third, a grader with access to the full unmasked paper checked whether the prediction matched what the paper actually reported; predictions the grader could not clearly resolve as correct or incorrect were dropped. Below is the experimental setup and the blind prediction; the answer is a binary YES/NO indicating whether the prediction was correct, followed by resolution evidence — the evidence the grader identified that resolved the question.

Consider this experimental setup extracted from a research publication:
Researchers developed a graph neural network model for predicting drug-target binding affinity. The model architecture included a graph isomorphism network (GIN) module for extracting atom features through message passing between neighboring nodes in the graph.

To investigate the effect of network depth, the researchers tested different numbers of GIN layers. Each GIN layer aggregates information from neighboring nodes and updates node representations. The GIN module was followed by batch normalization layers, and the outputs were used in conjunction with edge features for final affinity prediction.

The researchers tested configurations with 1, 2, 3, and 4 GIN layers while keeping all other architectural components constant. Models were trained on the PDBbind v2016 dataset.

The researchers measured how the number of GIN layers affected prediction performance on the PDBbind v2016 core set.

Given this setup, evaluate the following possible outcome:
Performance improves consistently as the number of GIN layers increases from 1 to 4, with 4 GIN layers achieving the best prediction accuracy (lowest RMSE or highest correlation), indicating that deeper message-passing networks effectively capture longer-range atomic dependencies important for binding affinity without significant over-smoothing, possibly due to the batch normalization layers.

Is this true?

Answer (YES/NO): NO